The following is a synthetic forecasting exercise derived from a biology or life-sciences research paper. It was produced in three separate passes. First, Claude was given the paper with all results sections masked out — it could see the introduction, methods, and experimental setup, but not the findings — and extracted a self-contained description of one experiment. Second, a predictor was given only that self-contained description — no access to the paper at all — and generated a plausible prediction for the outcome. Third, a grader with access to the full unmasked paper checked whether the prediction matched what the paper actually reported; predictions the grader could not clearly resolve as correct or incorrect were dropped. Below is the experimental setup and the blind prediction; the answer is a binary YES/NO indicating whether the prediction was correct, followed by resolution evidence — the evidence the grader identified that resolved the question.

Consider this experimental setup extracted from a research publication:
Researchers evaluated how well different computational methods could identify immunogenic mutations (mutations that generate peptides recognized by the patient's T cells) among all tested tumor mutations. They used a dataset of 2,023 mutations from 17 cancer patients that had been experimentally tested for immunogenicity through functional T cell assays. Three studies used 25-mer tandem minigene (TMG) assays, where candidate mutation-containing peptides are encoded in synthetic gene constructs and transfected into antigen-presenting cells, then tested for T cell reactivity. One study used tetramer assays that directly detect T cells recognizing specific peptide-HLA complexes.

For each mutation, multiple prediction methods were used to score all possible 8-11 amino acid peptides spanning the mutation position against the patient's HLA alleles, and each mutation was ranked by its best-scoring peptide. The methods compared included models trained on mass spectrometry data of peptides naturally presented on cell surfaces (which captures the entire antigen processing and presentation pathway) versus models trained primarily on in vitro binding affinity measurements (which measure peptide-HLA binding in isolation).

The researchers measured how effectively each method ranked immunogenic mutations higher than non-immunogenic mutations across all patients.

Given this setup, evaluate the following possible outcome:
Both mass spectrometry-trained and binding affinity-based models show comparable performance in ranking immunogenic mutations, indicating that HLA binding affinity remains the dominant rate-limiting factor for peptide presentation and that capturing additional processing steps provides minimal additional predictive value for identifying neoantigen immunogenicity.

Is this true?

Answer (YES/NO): NO